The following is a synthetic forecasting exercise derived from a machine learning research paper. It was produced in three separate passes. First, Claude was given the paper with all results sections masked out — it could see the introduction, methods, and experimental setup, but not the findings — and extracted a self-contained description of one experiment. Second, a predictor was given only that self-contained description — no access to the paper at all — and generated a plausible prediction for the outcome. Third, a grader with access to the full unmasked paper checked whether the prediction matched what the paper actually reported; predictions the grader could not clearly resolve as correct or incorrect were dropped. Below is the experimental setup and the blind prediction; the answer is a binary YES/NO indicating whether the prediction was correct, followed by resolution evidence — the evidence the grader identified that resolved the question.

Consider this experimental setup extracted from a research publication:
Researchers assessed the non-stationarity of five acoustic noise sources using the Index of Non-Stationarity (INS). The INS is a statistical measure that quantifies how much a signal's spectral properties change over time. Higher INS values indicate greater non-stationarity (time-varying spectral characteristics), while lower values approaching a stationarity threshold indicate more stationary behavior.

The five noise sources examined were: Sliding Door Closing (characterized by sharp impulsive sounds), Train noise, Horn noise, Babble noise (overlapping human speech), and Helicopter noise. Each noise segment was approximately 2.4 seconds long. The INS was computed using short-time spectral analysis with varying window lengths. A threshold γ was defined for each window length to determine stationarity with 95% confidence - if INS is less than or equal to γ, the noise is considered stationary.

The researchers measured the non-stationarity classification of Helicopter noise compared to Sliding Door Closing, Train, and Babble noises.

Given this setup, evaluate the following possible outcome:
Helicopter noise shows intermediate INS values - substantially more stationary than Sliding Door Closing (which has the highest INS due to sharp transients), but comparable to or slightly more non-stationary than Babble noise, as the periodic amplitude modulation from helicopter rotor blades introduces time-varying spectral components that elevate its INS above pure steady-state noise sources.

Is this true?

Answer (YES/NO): NO